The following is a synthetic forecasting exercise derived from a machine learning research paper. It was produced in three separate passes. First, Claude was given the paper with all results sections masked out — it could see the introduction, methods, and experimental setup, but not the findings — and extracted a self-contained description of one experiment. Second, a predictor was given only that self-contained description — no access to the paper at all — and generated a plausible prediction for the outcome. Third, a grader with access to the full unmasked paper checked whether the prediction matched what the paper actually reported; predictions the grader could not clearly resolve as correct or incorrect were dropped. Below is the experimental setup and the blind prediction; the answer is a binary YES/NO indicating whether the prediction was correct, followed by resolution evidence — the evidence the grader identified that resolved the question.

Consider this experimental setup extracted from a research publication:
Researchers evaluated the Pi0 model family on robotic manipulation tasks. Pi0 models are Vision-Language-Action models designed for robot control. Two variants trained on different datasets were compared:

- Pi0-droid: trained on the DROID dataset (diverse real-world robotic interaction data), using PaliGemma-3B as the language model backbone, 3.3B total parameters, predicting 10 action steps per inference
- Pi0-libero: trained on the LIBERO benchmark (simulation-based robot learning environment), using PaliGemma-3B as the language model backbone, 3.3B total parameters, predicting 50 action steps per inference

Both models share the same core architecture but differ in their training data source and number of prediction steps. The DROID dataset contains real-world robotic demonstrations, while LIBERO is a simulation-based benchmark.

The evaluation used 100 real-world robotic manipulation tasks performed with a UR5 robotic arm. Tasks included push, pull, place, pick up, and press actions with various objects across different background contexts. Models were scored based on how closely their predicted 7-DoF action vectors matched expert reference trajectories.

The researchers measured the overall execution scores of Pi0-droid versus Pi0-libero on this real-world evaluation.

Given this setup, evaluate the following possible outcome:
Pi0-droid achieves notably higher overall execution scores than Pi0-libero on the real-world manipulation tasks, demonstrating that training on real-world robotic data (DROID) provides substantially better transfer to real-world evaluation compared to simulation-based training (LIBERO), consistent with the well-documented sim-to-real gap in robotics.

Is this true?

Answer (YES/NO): YES